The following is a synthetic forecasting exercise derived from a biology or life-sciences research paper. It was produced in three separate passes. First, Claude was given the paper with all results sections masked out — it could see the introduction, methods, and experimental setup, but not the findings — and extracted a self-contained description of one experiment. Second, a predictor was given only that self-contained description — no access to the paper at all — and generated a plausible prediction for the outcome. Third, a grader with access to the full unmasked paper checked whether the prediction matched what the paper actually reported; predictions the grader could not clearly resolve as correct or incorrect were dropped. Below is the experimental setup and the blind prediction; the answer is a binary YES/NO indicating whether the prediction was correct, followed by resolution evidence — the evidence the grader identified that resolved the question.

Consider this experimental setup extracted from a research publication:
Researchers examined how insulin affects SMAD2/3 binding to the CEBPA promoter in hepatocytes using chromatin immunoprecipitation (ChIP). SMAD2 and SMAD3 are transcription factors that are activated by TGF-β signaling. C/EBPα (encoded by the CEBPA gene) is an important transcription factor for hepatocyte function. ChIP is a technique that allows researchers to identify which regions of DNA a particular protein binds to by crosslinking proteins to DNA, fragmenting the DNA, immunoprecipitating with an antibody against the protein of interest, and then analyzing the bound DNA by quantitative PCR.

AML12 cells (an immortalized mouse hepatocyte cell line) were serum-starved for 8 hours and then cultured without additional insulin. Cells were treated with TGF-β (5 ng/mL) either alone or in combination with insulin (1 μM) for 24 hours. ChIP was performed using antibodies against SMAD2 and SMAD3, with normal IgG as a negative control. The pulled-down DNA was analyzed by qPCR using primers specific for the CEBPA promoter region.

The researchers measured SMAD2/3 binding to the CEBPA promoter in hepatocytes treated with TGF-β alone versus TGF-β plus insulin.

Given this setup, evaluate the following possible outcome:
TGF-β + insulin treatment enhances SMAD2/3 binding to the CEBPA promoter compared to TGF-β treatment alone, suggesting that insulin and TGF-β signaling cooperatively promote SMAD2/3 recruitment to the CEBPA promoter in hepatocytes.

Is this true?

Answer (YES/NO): NO